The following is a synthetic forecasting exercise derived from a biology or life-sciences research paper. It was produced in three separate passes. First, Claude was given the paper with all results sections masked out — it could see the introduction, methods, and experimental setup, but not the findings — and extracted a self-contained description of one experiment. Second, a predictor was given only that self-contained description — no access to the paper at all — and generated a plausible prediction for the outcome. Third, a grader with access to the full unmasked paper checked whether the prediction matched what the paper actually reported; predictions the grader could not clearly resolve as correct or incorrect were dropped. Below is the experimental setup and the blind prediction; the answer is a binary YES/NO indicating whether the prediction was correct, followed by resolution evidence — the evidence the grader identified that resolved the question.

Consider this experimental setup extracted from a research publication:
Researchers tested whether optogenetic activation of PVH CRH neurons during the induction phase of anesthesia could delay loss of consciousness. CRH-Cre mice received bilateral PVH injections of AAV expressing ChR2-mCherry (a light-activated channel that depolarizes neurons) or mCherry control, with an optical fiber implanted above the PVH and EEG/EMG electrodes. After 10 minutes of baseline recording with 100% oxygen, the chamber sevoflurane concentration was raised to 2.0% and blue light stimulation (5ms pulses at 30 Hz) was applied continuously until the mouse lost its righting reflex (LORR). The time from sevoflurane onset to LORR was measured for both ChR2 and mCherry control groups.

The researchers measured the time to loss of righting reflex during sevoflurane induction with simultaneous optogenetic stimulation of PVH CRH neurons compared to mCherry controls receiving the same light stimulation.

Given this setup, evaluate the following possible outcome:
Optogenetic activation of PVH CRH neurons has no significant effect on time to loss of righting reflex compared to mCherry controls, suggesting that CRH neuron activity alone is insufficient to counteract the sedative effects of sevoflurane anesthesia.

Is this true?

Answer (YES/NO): NO